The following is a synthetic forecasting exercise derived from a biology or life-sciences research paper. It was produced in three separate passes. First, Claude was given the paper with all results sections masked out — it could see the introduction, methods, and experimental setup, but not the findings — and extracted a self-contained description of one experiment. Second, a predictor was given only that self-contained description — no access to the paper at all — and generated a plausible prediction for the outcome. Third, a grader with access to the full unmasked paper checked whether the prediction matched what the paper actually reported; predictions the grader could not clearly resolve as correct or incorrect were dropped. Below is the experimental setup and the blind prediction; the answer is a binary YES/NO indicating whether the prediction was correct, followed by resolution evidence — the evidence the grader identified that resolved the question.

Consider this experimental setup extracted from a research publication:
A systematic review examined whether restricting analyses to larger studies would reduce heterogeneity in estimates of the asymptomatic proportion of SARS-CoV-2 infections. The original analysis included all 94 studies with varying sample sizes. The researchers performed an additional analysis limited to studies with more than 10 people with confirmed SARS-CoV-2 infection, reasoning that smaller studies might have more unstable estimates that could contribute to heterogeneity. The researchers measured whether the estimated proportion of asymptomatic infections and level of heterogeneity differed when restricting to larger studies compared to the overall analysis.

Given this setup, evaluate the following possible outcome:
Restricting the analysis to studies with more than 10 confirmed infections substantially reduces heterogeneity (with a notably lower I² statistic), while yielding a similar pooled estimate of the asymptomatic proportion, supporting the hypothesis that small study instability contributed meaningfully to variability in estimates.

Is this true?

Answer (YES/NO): NO